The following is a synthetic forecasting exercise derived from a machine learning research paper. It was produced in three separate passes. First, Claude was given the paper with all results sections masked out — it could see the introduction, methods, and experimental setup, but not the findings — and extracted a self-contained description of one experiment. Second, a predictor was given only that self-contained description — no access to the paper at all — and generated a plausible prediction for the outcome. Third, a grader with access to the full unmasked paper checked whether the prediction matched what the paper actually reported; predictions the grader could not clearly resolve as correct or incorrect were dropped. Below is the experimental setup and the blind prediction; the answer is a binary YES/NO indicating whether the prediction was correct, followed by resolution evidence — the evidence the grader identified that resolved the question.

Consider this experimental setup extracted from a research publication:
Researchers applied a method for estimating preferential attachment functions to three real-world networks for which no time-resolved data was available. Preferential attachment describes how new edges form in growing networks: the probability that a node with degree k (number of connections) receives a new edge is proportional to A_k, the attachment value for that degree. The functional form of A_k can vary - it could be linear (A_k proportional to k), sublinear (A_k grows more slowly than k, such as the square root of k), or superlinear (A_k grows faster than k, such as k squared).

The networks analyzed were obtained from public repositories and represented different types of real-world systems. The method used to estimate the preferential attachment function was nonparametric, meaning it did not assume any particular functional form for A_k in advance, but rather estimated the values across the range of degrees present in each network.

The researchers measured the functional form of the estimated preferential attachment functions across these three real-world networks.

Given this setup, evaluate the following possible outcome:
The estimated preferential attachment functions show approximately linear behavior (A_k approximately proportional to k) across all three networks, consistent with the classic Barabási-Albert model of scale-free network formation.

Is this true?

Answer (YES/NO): NO